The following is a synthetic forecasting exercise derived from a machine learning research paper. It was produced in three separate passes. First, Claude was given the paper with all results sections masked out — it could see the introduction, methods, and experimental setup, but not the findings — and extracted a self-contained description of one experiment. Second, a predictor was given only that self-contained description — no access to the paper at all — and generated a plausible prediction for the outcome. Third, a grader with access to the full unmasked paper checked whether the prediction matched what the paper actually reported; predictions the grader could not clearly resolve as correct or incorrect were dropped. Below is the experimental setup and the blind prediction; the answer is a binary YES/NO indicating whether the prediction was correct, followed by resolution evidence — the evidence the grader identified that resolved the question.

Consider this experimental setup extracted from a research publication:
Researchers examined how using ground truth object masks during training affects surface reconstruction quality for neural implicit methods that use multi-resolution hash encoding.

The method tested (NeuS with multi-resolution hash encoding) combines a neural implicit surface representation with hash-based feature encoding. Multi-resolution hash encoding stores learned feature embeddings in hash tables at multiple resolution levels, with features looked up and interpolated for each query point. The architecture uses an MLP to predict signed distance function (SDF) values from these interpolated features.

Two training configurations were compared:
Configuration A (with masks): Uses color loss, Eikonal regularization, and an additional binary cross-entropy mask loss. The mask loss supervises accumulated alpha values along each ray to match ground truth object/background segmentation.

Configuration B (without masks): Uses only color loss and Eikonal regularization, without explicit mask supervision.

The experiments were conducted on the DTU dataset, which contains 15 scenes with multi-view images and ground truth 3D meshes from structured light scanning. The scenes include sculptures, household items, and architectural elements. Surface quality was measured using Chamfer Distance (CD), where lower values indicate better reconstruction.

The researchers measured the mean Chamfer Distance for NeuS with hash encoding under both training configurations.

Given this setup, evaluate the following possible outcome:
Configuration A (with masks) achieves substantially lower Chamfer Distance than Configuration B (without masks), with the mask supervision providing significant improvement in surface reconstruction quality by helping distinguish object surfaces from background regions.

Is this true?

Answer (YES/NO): NO